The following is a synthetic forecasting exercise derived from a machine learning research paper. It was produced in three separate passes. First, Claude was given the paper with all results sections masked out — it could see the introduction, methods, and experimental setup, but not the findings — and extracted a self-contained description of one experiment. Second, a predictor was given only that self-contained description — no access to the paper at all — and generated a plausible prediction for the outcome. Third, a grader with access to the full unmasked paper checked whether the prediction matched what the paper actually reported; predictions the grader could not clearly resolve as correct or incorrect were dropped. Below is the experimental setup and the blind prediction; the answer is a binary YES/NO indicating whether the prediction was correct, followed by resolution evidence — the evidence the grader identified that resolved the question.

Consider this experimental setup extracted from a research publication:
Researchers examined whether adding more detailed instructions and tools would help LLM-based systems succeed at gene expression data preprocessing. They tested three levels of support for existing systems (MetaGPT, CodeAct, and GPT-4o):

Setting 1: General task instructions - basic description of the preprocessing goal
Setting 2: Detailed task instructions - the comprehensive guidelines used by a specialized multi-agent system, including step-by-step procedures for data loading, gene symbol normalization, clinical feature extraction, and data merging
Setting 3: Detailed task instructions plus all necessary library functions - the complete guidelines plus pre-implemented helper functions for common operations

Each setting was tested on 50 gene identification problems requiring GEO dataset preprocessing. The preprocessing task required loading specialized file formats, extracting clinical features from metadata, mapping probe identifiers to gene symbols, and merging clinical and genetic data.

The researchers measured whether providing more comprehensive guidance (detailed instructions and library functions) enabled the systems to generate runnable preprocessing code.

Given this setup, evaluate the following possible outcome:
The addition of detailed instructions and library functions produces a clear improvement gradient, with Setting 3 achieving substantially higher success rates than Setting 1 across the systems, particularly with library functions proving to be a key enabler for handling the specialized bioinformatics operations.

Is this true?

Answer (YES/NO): NO